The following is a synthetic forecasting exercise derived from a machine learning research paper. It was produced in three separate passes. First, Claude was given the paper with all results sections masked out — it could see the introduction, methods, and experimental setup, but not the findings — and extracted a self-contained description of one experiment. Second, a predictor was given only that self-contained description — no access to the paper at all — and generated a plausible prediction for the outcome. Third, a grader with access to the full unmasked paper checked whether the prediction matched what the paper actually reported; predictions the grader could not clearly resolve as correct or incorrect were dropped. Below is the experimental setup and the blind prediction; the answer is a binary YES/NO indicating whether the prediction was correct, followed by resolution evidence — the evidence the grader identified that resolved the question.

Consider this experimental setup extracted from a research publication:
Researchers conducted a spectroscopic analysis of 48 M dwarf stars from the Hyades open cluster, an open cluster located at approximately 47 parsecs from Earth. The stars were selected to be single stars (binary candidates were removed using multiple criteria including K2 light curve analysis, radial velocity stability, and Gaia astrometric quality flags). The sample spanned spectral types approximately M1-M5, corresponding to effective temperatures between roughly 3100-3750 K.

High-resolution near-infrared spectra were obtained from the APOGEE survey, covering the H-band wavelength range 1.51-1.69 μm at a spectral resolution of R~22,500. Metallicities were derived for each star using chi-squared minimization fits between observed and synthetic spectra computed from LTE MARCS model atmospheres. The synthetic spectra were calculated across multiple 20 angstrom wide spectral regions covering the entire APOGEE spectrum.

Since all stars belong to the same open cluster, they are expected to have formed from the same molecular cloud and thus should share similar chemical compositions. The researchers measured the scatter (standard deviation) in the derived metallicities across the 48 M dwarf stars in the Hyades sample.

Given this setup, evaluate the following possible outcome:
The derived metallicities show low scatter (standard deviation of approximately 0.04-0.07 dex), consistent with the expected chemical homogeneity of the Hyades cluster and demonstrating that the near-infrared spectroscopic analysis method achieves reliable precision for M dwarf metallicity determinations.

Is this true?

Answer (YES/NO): YES